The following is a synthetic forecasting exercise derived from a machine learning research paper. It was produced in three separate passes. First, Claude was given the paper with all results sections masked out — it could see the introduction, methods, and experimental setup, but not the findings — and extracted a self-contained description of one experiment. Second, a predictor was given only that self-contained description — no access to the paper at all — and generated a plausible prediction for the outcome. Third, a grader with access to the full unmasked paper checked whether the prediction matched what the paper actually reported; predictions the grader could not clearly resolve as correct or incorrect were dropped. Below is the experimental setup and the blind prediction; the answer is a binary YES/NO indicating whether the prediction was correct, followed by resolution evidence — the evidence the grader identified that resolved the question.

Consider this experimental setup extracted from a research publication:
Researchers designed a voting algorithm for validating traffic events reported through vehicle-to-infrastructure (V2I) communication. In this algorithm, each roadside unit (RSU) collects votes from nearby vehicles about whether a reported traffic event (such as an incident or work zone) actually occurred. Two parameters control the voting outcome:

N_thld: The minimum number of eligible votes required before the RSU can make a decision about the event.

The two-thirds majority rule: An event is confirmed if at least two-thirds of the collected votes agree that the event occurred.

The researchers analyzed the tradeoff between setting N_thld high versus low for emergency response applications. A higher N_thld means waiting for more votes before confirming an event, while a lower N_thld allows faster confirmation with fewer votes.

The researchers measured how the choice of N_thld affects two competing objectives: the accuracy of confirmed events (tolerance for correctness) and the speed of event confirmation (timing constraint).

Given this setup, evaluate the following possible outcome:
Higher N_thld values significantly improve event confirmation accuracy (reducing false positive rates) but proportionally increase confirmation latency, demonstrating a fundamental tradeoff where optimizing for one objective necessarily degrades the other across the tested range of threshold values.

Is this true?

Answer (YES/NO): NO